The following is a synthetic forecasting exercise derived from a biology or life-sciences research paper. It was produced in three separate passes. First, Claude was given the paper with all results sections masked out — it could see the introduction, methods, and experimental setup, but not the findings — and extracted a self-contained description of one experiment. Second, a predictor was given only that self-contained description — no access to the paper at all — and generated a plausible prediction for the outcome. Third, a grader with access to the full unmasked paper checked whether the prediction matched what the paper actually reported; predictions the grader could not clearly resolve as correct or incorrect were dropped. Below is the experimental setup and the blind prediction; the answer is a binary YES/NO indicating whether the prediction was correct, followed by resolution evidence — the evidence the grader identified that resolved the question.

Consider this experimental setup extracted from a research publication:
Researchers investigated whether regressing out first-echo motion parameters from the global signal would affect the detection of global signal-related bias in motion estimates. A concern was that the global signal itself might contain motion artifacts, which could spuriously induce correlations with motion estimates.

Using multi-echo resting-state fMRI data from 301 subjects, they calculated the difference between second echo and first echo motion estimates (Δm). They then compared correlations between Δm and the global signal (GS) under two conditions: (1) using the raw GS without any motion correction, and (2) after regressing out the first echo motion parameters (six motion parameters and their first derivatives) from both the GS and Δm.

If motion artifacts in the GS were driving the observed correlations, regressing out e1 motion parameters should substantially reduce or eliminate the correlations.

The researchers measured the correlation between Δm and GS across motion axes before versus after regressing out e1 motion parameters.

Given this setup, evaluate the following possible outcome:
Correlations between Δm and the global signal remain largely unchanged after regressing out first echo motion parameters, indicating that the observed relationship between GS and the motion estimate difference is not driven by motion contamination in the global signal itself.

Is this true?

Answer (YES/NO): NO